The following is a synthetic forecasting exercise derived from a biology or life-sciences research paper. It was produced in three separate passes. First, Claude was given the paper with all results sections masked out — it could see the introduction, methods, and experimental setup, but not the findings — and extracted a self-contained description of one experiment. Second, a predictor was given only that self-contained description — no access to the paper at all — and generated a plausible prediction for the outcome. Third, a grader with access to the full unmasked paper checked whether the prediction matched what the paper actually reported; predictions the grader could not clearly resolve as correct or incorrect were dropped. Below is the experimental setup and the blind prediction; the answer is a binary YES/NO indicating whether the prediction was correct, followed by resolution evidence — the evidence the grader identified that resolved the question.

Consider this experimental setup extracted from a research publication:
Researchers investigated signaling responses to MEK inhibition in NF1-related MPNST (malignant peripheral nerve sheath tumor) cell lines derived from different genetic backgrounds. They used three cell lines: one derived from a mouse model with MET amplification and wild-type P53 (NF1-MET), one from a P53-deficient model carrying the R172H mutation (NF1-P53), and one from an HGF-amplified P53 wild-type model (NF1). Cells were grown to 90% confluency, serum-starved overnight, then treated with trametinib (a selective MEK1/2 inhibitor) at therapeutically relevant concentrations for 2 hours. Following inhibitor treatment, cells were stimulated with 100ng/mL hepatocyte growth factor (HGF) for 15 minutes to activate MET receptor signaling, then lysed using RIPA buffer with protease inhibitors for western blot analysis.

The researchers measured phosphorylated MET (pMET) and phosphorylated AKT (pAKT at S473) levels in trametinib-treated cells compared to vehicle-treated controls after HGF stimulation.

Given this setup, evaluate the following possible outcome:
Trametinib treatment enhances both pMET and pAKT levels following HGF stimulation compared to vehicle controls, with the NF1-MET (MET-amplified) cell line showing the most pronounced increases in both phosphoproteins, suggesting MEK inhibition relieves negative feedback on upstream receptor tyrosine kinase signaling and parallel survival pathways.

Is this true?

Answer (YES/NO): NO